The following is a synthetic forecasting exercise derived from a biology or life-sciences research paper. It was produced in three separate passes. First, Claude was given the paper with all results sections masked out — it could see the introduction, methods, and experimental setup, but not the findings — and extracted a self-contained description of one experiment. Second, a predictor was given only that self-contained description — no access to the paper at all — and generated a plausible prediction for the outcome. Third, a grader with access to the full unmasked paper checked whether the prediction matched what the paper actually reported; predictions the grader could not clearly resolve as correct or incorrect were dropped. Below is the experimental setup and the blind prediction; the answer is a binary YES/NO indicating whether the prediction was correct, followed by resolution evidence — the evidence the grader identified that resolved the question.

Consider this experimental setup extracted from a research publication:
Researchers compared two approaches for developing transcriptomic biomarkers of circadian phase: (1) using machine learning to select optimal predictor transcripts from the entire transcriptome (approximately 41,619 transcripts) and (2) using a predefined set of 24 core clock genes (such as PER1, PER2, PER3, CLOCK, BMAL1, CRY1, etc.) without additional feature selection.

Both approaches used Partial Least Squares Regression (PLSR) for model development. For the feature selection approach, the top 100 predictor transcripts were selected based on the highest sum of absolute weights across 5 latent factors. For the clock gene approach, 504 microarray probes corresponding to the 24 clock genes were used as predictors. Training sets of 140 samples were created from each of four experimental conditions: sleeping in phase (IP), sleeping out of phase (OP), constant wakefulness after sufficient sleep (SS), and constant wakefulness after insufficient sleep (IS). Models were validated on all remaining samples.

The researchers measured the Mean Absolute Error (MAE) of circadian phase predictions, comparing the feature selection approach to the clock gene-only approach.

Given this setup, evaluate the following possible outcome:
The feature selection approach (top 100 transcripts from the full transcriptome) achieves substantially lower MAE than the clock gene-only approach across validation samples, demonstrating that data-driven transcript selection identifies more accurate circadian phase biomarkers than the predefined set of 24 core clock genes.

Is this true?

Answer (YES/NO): YES